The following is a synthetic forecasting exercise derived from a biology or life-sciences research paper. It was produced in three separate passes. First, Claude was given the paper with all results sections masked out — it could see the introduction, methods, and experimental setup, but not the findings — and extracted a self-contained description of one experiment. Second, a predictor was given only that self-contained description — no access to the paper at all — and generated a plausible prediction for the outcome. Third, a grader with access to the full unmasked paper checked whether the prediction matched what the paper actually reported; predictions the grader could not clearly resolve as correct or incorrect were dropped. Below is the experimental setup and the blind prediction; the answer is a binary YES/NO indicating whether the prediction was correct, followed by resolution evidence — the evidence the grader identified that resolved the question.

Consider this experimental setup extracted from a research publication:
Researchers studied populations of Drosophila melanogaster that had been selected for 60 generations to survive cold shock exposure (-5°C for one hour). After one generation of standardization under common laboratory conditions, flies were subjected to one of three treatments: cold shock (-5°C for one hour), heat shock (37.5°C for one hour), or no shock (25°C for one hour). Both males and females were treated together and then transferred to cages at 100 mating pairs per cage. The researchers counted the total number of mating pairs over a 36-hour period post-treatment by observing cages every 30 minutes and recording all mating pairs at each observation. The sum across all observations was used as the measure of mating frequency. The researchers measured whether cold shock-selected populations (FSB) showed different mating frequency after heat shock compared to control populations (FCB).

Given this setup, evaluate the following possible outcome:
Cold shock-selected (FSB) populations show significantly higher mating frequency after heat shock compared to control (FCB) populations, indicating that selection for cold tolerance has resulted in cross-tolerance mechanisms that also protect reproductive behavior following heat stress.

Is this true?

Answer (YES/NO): YES